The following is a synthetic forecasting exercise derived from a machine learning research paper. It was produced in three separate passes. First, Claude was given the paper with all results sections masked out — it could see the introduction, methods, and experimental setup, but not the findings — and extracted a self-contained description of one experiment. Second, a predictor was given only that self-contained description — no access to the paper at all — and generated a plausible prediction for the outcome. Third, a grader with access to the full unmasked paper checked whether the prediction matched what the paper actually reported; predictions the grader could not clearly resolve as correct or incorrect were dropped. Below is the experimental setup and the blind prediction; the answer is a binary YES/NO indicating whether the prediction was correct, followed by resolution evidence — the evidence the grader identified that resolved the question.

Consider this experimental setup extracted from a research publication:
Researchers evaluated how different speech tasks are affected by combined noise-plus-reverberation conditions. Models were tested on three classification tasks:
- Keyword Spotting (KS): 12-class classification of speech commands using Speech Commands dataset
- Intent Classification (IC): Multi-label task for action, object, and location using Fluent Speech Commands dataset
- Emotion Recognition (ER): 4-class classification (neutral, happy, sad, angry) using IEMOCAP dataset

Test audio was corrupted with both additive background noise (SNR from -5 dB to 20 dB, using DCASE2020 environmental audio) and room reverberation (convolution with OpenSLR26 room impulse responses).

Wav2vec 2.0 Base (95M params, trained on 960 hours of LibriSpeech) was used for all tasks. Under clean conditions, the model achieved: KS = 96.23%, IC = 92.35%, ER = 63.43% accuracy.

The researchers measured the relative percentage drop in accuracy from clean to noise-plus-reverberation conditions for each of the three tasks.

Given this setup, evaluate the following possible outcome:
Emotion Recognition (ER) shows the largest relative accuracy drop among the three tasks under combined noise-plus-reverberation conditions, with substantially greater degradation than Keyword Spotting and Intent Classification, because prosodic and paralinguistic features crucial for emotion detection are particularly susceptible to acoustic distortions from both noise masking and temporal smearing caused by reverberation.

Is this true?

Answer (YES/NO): YES